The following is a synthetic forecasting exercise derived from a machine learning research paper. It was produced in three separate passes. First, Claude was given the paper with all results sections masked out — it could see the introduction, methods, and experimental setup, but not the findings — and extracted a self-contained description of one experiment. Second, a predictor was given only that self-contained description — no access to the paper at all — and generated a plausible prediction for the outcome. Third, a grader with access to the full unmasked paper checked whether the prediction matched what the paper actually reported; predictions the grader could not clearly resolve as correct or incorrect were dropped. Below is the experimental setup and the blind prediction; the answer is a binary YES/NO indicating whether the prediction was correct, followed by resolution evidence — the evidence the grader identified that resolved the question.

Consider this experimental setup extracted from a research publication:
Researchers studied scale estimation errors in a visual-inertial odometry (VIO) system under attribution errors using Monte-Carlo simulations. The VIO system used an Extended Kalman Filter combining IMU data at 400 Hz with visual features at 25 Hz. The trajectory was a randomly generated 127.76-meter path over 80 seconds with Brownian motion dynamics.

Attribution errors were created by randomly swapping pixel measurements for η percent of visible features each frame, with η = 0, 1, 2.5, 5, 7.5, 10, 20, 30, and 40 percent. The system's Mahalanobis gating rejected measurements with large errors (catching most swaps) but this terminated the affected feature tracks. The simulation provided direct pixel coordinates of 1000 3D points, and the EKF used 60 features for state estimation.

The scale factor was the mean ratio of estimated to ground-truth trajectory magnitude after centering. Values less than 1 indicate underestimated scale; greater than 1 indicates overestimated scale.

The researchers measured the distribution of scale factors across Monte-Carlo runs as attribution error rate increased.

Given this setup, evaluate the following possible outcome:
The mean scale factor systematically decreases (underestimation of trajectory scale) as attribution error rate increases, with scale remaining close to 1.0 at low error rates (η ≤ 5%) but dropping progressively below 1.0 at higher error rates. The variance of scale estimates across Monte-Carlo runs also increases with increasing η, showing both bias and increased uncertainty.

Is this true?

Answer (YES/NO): NO